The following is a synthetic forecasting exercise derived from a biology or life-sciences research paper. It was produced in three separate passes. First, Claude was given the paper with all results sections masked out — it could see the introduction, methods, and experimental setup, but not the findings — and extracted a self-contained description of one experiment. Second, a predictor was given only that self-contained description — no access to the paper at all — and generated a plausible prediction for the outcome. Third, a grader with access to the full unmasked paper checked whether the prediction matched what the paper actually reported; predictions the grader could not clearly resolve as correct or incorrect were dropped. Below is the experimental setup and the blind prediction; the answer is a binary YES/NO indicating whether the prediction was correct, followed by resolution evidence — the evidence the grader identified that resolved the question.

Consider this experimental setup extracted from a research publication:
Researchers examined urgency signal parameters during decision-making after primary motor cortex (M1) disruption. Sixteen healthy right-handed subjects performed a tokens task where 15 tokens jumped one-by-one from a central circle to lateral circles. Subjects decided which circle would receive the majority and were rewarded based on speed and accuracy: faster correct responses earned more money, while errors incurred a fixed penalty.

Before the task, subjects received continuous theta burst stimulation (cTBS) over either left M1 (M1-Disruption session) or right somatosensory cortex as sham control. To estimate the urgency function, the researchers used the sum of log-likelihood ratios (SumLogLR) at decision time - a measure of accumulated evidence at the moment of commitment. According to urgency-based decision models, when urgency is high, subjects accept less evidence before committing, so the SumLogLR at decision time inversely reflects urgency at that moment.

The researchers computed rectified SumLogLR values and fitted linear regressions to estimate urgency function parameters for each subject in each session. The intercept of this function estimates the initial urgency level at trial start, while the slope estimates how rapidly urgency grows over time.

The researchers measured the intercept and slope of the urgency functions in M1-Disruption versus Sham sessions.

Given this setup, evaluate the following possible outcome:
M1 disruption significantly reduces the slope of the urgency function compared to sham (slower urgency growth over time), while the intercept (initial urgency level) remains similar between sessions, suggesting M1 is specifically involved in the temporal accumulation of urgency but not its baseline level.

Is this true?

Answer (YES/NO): NO